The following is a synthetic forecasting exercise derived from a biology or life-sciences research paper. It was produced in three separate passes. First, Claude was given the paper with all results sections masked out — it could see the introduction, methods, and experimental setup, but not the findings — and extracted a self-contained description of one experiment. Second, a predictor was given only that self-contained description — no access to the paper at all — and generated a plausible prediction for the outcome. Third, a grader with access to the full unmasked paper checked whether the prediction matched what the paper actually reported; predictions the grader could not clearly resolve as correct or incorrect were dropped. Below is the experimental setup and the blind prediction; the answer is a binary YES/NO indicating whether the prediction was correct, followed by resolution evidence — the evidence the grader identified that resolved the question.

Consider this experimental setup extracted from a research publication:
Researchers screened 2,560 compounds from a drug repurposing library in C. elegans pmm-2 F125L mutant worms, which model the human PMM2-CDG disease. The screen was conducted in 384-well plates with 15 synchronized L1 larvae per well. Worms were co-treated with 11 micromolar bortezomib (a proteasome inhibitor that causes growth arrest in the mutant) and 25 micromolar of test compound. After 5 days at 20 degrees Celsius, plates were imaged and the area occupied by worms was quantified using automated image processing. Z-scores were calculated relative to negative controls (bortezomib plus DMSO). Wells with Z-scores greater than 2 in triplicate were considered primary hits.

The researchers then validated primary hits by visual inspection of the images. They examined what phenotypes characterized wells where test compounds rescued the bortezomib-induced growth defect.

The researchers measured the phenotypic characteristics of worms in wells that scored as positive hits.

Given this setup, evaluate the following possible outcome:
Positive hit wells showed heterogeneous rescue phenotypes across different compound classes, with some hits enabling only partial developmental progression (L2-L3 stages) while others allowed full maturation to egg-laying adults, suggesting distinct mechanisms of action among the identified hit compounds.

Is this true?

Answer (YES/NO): NO